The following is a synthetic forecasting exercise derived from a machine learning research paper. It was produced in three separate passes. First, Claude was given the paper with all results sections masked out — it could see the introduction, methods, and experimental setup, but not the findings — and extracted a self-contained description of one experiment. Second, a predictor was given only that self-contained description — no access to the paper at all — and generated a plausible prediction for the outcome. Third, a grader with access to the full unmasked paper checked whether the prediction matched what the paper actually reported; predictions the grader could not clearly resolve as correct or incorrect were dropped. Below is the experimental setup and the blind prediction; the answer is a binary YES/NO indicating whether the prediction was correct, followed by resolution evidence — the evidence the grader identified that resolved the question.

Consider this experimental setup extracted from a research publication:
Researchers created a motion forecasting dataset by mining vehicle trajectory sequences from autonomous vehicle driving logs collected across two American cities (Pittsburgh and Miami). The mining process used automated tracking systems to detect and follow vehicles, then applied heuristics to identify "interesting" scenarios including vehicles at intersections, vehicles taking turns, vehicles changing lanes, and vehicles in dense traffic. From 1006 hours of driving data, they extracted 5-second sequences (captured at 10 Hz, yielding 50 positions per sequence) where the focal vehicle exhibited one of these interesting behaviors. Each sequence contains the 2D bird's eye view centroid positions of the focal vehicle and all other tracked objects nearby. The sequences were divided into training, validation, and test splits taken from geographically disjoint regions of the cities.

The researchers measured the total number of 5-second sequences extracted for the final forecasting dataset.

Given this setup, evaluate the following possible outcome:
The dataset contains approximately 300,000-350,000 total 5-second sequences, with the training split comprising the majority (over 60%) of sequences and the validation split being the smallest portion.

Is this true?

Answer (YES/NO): YES